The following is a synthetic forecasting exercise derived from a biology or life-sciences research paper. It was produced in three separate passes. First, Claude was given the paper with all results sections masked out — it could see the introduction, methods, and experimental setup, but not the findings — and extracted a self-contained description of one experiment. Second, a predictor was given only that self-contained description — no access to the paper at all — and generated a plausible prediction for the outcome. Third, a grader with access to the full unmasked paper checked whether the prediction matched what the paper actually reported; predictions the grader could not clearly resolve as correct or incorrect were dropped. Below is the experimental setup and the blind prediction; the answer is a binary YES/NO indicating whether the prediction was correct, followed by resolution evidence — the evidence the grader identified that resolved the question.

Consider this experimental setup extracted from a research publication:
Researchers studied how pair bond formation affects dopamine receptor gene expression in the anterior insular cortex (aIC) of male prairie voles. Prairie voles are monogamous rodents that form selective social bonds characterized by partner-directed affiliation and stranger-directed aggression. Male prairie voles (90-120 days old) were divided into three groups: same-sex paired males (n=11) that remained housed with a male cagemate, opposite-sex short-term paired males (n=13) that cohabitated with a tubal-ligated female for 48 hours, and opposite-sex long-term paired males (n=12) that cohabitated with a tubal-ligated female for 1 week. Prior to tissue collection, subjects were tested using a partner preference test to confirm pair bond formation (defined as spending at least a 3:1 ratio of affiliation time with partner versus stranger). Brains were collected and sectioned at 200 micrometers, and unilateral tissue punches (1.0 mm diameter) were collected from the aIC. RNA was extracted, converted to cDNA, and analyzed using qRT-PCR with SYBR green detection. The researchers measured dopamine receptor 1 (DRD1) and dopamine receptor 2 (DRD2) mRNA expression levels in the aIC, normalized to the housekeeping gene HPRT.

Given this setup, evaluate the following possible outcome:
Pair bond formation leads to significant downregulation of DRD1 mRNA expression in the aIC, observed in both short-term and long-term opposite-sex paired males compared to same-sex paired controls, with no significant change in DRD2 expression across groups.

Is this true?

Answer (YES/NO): NO